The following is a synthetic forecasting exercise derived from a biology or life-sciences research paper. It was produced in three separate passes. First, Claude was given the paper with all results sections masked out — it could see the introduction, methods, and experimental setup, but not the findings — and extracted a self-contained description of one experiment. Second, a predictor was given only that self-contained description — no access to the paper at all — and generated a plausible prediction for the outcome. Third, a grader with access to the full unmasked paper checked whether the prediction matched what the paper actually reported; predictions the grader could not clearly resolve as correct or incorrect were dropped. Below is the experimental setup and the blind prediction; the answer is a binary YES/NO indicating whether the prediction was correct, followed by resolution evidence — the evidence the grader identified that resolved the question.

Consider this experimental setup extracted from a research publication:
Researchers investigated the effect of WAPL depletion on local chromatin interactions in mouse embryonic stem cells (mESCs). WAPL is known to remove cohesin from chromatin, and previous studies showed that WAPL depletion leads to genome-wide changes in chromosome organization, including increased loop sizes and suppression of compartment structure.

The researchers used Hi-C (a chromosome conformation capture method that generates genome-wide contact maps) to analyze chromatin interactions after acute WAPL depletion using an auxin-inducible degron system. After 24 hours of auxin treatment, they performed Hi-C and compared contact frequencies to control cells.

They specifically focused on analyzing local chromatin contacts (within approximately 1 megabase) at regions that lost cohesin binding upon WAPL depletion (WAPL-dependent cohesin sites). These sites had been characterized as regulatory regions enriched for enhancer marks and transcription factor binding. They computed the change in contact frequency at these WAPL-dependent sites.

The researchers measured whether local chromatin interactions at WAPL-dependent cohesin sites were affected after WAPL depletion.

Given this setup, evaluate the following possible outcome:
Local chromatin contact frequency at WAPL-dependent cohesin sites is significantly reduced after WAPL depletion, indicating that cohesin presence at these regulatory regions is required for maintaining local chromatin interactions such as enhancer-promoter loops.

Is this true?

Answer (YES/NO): YES